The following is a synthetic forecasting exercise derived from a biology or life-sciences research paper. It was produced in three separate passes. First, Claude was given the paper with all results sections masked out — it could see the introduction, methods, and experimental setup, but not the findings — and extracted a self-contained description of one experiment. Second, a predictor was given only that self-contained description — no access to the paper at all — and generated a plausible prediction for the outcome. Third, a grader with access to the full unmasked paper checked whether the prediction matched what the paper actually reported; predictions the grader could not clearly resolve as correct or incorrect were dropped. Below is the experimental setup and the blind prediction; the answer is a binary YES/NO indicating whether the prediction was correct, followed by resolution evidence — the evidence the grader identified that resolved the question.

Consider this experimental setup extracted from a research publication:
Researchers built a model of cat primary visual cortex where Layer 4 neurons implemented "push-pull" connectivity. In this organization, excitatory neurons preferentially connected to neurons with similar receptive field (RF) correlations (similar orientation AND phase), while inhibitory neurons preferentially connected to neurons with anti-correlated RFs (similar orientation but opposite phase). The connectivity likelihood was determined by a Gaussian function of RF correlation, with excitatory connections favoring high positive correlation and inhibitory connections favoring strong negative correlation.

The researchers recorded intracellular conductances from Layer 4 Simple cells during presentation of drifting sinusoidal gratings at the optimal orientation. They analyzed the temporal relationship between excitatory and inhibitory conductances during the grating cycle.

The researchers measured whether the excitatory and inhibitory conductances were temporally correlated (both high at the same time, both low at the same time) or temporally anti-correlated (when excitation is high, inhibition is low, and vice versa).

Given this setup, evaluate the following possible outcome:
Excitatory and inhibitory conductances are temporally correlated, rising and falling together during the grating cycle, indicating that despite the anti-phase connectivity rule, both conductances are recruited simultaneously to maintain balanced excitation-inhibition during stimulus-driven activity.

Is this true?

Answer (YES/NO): NO